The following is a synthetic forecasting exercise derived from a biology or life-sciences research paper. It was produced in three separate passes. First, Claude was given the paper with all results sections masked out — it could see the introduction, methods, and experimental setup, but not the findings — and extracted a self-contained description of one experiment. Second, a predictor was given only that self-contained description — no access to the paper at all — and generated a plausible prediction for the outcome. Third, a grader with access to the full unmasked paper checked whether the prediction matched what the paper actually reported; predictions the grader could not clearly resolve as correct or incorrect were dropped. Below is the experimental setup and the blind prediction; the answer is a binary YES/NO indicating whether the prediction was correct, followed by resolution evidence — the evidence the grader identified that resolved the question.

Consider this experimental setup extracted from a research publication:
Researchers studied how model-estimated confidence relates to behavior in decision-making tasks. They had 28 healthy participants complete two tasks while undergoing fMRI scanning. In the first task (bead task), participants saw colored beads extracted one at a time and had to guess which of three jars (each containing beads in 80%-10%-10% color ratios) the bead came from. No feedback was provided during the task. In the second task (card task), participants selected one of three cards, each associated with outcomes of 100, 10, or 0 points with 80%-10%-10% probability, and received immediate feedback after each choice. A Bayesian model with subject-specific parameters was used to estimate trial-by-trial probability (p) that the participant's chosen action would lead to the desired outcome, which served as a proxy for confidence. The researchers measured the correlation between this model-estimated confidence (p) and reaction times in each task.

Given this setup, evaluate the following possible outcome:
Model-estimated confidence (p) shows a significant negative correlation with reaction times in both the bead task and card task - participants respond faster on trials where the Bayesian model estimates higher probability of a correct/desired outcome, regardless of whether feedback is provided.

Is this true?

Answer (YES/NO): NO